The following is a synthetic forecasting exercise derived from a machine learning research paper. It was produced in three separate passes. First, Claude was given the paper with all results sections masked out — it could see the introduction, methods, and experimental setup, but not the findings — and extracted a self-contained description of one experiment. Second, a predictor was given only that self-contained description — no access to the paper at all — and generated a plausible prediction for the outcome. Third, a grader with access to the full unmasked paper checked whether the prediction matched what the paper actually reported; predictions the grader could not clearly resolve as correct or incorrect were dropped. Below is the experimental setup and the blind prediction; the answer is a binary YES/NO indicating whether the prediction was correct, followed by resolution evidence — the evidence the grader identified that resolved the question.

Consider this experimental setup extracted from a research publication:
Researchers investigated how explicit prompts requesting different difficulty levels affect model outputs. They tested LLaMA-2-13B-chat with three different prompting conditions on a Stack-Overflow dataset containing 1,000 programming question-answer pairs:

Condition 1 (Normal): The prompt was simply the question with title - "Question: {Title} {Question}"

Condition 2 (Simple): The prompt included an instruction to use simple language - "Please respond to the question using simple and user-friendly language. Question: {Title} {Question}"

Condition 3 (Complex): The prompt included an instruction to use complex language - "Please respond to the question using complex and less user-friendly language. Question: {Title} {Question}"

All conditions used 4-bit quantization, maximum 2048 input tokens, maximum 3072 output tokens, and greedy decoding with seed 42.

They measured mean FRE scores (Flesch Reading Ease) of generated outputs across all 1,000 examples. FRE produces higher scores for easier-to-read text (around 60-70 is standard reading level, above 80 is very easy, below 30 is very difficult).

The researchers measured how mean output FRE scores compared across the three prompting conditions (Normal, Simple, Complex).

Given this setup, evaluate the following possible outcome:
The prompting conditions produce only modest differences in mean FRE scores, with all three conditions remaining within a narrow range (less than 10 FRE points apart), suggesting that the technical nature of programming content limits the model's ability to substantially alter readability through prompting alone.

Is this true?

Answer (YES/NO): NO